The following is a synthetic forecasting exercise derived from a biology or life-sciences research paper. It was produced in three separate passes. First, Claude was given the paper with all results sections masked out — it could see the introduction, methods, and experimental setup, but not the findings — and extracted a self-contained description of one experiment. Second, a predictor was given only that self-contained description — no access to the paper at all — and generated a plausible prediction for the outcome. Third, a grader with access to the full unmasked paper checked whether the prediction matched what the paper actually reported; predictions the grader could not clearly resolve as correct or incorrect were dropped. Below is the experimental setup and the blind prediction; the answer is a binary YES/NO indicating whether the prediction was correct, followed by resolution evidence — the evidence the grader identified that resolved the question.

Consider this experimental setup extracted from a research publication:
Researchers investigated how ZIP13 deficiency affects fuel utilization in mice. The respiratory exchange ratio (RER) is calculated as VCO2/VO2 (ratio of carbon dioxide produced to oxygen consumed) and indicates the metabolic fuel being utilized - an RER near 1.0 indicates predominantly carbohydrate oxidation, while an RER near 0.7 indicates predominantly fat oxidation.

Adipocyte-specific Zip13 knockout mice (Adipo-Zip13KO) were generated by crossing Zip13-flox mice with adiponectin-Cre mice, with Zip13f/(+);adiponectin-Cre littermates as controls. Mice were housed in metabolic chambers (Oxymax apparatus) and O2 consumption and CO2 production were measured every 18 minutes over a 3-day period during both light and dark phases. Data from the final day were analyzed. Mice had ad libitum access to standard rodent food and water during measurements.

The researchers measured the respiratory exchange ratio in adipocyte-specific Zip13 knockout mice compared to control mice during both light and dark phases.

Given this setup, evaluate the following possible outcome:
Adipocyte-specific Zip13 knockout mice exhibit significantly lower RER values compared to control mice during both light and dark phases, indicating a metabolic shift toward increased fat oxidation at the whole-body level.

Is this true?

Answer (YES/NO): YES